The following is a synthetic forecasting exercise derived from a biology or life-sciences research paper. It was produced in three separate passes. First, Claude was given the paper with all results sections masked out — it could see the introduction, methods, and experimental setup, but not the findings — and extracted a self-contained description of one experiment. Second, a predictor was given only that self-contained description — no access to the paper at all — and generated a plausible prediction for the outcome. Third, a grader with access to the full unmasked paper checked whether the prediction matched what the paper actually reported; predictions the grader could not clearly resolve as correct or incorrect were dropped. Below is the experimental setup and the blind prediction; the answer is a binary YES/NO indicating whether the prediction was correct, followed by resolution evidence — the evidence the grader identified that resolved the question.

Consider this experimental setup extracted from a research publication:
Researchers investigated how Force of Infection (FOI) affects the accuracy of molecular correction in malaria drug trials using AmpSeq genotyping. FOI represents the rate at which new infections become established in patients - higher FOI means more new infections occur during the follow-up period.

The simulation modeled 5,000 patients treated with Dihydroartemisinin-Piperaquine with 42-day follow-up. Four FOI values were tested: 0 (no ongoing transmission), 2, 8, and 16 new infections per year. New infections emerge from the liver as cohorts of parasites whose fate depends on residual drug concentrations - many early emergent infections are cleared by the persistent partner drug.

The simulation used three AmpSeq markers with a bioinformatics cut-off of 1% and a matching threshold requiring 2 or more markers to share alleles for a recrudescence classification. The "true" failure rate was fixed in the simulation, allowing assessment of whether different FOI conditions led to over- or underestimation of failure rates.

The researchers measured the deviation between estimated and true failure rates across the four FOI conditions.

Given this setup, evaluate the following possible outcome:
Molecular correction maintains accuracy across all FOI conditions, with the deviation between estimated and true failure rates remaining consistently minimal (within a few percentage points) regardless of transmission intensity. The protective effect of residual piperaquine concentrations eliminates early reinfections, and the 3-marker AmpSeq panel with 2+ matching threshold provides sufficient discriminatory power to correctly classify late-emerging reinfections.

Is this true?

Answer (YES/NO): YES